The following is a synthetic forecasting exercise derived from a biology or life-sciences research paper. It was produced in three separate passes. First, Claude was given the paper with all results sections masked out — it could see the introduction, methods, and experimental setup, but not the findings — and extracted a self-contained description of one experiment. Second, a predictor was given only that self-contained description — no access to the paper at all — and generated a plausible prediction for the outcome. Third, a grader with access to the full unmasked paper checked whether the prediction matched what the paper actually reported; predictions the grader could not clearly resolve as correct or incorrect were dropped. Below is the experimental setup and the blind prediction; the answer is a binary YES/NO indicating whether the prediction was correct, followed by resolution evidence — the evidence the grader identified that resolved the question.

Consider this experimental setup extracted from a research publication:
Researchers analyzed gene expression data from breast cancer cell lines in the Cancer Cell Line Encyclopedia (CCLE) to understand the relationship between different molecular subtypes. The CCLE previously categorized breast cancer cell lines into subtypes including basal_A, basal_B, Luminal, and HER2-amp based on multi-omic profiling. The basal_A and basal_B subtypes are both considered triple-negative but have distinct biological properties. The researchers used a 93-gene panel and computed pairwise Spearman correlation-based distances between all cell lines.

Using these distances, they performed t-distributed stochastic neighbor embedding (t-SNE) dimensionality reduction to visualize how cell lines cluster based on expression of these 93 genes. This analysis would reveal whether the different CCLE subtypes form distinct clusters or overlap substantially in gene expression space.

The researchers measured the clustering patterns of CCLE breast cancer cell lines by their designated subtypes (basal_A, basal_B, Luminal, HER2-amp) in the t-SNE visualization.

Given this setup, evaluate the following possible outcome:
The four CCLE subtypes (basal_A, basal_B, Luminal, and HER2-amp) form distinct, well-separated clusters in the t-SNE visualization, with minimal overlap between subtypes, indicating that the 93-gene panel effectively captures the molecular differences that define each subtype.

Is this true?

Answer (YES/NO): NO